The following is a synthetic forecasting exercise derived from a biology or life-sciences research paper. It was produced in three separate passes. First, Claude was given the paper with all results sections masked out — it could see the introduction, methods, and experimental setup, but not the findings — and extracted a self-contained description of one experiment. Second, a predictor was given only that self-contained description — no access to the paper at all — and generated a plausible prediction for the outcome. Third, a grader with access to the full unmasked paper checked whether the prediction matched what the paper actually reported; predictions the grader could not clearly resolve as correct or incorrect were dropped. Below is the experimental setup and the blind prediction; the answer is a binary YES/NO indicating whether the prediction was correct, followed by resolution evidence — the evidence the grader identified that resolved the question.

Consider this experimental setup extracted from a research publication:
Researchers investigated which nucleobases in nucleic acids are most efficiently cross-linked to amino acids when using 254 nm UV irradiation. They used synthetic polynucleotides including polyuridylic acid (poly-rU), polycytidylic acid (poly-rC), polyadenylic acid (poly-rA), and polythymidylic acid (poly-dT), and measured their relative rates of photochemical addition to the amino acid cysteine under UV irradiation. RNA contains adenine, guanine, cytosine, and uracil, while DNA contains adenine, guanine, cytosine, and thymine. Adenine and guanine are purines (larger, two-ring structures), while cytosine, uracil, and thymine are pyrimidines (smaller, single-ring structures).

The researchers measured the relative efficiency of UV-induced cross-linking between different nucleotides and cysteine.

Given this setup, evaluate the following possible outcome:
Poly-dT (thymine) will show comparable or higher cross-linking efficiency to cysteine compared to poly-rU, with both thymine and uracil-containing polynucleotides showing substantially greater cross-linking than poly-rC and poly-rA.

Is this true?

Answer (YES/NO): NO